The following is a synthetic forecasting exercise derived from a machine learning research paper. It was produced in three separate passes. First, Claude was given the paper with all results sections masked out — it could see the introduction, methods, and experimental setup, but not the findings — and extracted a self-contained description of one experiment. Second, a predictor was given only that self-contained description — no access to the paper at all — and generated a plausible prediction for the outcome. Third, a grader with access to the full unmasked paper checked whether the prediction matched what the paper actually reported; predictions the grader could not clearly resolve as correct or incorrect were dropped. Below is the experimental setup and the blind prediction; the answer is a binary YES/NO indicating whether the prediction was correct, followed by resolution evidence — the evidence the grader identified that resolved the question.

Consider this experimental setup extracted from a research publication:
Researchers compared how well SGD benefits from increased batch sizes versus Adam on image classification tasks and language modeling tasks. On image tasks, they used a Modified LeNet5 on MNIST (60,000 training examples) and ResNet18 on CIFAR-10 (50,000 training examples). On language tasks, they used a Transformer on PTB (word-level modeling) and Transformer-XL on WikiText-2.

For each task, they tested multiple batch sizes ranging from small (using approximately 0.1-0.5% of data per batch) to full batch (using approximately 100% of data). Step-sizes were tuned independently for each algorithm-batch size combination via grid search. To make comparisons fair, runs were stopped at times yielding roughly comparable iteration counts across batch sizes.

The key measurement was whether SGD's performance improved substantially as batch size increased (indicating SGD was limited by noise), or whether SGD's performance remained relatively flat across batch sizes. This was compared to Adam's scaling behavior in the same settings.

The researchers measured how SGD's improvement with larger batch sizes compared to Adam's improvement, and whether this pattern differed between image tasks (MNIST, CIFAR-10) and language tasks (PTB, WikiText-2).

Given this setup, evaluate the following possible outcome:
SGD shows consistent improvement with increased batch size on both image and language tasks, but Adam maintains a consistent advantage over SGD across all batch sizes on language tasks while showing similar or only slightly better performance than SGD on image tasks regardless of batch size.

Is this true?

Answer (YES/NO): NO